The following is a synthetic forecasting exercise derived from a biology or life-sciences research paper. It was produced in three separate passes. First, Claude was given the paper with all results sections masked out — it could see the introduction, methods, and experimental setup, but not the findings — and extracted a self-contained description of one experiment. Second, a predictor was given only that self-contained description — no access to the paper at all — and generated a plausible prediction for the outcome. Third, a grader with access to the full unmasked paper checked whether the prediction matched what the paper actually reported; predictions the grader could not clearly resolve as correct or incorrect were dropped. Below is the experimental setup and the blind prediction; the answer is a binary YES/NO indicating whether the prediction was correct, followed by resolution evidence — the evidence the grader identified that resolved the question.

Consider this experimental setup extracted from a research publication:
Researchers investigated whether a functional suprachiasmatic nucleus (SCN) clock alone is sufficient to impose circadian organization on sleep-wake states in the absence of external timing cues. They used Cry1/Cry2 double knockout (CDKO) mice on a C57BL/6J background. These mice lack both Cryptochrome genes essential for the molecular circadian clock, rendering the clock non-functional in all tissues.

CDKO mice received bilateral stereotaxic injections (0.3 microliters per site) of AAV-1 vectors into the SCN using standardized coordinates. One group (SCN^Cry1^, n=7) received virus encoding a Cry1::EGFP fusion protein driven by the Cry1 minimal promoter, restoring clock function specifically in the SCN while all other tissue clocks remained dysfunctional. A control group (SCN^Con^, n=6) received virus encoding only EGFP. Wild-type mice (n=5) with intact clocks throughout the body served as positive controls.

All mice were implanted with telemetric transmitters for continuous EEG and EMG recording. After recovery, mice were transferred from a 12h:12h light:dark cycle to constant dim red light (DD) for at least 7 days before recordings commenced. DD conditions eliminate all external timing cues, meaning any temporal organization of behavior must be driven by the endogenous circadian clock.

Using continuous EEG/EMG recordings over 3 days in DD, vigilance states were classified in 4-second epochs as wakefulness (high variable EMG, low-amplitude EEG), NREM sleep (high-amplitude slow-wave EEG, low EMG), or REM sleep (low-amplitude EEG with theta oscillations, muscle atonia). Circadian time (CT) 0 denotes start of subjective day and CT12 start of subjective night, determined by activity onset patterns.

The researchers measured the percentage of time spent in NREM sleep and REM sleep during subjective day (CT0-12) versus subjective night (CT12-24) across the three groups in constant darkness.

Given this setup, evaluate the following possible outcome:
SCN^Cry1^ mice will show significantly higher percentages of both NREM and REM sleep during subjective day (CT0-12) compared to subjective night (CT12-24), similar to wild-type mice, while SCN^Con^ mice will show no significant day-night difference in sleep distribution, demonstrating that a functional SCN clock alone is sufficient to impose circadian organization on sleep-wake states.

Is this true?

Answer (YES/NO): YES